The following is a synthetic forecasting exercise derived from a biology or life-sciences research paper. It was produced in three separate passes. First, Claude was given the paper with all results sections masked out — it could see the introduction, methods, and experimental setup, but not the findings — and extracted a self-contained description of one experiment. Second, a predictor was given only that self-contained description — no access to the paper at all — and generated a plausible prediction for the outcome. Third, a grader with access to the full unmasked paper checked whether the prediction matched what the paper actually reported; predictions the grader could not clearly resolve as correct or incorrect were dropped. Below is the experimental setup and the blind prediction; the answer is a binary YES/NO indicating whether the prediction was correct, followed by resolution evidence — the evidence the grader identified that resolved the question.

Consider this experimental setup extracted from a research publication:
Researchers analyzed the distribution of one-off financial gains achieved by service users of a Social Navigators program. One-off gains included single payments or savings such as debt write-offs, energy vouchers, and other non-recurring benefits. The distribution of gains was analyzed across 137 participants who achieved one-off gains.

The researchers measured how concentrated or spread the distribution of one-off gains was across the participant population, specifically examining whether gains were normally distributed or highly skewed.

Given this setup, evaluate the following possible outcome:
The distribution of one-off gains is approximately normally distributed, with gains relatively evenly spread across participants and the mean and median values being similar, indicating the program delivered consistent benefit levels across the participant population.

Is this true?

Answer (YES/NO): NO